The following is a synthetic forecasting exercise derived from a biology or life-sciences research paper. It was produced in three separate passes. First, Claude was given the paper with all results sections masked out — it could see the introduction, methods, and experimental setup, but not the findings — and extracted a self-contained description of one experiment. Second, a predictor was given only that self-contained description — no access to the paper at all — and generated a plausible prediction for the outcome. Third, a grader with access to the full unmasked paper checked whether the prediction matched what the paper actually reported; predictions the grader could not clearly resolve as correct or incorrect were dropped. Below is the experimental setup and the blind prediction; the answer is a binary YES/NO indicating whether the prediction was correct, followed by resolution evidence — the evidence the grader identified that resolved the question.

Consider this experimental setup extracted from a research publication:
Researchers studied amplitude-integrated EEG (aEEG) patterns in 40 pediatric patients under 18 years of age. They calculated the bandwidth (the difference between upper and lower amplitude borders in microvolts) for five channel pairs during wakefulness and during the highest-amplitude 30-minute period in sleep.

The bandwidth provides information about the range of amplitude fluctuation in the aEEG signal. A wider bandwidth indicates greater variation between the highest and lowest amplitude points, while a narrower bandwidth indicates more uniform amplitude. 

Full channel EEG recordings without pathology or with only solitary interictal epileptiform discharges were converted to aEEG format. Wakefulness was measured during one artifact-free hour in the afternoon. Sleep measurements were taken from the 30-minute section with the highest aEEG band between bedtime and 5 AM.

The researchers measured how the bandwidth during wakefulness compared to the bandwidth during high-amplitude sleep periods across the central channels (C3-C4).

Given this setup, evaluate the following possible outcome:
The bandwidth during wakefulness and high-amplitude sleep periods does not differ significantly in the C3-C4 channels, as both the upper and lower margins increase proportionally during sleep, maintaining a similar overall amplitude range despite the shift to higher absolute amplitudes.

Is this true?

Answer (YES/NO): NO